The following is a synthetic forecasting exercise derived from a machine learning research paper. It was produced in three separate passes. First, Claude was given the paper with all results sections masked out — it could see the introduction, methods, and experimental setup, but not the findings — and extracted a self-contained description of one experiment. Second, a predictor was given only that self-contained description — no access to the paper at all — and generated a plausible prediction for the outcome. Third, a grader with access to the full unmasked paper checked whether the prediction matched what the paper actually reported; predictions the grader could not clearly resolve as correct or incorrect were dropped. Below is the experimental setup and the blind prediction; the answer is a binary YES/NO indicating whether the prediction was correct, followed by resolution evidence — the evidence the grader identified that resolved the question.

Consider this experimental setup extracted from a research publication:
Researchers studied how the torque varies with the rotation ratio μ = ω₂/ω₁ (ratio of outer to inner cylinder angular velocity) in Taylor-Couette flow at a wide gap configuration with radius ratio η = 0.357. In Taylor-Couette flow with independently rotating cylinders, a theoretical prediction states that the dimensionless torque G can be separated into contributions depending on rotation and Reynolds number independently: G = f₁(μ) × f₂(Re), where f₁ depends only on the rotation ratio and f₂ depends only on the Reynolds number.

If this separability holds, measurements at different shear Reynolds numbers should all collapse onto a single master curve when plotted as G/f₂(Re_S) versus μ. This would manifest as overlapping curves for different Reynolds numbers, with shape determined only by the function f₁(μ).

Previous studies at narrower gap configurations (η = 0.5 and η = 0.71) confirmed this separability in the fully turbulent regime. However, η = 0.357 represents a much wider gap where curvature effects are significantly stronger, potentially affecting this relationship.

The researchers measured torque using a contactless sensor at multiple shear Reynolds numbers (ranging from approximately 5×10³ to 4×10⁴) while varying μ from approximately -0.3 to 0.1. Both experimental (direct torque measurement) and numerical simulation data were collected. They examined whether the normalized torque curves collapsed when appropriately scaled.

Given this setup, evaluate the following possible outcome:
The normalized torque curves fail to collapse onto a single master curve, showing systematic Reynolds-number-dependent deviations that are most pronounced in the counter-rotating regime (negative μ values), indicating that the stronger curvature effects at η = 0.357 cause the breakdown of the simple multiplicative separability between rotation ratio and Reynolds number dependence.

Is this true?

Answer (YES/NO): NO